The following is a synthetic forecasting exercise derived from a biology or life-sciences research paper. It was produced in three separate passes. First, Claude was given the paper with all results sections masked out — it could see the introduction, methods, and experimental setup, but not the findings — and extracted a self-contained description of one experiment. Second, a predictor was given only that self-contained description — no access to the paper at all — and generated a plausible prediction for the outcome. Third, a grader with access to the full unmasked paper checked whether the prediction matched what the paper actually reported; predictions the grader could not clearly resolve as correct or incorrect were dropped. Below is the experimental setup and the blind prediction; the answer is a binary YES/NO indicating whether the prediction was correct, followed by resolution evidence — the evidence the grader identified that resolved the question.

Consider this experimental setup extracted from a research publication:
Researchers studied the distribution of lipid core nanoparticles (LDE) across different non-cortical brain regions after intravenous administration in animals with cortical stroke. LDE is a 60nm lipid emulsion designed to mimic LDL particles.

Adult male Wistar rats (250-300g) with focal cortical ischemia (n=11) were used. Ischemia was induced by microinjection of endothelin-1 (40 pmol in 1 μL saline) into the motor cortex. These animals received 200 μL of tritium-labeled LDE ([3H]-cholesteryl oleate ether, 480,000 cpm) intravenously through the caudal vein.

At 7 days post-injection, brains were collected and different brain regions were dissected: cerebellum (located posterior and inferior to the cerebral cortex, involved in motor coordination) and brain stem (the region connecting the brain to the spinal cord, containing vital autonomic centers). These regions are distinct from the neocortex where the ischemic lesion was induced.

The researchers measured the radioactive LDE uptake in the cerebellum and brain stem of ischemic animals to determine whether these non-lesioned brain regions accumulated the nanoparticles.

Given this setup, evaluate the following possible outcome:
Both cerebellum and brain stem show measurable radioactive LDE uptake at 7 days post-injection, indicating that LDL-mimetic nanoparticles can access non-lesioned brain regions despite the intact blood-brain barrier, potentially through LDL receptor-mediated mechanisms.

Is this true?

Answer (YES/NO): YES